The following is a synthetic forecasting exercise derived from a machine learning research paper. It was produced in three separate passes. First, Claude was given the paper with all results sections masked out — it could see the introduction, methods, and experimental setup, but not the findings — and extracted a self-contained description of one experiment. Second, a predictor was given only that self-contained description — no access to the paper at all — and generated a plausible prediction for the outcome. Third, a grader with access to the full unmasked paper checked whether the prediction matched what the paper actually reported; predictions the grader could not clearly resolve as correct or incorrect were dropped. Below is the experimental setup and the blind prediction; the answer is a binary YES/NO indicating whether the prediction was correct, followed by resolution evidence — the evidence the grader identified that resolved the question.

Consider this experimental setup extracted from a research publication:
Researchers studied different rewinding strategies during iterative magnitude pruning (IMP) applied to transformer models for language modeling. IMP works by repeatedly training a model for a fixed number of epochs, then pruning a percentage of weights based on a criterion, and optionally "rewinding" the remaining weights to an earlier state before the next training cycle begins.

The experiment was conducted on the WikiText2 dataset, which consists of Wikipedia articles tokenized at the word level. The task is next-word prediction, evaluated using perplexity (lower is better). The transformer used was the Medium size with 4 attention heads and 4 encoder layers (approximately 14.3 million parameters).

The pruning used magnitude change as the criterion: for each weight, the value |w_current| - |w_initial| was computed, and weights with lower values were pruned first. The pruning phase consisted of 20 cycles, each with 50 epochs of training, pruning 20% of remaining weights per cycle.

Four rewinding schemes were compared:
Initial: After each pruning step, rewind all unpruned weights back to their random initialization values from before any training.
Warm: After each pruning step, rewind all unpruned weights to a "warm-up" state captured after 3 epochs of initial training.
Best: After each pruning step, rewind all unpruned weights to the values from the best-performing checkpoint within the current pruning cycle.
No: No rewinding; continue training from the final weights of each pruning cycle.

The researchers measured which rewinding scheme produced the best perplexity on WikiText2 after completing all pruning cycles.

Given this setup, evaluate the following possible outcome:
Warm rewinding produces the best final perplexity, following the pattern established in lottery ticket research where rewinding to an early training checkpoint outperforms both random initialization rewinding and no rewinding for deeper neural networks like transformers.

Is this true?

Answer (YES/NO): NO